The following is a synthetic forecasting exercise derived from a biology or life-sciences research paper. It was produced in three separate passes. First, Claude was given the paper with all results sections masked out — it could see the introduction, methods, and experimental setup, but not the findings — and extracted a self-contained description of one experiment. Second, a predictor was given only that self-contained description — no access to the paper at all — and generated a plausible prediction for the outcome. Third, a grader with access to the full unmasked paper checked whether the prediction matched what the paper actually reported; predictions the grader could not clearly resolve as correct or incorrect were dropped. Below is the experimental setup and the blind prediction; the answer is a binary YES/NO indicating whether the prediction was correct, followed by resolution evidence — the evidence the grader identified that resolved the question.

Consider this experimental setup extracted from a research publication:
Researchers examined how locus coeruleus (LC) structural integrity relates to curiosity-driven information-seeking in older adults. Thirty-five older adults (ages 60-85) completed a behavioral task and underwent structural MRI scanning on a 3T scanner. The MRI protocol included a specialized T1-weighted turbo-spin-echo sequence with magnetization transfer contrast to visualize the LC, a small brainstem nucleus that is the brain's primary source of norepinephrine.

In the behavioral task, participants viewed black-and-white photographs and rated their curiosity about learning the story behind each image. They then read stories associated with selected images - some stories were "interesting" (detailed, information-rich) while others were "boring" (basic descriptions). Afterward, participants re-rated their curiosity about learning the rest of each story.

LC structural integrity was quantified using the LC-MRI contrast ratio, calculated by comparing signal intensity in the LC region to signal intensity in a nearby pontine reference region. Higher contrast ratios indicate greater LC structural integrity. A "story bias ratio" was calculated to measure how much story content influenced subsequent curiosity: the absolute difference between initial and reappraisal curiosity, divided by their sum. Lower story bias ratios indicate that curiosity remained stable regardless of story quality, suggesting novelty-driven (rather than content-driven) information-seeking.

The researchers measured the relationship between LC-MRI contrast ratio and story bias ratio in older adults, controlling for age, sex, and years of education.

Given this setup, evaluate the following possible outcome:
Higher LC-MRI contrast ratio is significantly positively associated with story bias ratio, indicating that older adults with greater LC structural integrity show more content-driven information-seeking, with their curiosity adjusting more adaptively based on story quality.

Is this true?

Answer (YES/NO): NO